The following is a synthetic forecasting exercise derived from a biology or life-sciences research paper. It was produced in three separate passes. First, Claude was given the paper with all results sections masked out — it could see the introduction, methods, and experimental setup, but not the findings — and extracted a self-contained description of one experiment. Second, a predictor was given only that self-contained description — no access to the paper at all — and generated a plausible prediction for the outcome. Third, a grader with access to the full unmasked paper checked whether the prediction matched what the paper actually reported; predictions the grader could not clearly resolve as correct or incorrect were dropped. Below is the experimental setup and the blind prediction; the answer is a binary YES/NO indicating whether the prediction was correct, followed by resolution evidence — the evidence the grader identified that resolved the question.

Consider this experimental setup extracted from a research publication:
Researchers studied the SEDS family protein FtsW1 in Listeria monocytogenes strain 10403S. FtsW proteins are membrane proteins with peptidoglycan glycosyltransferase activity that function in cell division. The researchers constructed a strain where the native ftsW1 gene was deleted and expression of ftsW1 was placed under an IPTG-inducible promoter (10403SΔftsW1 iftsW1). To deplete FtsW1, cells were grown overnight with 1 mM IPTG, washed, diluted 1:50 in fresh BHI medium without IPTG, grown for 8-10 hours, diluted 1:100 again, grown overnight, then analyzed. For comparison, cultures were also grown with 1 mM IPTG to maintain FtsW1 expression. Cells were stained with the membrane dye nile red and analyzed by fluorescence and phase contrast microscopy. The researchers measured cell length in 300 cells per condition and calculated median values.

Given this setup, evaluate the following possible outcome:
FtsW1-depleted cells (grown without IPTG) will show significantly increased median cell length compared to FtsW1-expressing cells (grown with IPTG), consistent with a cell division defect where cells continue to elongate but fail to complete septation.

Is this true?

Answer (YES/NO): YES